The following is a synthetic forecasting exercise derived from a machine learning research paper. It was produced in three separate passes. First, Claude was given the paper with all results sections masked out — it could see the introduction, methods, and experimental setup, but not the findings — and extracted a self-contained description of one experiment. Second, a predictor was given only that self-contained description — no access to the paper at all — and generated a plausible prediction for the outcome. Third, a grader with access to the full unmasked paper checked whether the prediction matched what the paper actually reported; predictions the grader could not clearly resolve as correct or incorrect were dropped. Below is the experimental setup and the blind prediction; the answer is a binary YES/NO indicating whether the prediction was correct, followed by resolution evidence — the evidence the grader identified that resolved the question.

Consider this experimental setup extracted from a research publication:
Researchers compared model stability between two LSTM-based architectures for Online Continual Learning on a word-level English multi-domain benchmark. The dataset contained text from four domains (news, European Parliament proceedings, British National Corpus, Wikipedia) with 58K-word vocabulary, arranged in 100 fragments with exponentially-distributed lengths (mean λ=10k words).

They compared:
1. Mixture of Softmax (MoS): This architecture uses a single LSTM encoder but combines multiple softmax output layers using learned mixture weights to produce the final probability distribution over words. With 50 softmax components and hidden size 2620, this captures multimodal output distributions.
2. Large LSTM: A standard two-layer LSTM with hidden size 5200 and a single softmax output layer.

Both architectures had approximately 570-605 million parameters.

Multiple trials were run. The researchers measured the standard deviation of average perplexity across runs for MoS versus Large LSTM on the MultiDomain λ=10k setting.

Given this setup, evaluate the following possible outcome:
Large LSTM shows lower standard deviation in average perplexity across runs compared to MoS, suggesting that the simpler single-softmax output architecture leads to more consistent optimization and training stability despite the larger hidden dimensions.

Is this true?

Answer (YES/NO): NO